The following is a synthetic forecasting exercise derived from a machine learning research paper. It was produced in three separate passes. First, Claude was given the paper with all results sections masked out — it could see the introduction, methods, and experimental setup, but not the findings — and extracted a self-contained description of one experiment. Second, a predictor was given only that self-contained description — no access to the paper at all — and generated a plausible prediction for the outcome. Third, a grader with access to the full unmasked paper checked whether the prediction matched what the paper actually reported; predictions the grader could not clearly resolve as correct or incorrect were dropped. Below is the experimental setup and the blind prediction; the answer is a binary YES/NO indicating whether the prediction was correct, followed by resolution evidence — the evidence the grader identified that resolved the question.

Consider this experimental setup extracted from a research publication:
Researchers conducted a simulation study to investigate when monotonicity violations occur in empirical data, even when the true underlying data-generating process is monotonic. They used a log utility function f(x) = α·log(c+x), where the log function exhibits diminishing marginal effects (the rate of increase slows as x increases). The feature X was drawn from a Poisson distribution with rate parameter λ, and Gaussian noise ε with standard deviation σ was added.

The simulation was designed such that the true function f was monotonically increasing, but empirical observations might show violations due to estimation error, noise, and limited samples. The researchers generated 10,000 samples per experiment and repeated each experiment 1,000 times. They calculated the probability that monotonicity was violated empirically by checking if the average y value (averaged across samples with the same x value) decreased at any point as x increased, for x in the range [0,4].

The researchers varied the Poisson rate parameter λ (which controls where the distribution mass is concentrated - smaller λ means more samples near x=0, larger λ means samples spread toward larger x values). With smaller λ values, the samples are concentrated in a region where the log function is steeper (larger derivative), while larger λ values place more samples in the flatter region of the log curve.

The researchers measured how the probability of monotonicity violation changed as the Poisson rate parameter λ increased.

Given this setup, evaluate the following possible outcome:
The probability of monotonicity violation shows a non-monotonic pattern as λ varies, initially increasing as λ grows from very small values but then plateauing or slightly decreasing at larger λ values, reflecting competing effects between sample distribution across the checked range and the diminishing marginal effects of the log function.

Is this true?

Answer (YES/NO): NO